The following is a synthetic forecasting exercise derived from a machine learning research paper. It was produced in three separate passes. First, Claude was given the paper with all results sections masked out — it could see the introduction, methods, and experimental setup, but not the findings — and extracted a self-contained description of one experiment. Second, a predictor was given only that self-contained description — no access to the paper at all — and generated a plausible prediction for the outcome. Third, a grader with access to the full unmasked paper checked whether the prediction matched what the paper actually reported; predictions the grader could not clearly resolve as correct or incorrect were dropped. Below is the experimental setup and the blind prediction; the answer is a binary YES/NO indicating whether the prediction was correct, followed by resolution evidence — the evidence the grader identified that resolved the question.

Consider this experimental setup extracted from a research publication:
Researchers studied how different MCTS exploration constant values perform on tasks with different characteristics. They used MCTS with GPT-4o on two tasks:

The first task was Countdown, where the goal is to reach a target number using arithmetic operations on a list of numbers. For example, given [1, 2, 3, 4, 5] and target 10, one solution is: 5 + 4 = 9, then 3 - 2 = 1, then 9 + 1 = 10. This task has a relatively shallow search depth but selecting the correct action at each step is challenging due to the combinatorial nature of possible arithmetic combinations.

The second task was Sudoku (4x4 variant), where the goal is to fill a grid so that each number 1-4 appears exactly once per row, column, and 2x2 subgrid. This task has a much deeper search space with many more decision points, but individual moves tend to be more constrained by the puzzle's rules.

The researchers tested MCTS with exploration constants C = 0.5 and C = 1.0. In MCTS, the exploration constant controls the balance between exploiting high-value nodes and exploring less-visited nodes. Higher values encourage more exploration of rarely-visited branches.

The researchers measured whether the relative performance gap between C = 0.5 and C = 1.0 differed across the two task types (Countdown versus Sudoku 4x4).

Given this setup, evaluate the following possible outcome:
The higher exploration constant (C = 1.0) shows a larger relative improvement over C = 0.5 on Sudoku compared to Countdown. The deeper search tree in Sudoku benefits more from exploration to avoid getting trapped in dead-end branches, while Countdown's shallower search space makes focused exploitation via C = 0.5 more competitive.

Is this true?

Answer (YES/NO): NO